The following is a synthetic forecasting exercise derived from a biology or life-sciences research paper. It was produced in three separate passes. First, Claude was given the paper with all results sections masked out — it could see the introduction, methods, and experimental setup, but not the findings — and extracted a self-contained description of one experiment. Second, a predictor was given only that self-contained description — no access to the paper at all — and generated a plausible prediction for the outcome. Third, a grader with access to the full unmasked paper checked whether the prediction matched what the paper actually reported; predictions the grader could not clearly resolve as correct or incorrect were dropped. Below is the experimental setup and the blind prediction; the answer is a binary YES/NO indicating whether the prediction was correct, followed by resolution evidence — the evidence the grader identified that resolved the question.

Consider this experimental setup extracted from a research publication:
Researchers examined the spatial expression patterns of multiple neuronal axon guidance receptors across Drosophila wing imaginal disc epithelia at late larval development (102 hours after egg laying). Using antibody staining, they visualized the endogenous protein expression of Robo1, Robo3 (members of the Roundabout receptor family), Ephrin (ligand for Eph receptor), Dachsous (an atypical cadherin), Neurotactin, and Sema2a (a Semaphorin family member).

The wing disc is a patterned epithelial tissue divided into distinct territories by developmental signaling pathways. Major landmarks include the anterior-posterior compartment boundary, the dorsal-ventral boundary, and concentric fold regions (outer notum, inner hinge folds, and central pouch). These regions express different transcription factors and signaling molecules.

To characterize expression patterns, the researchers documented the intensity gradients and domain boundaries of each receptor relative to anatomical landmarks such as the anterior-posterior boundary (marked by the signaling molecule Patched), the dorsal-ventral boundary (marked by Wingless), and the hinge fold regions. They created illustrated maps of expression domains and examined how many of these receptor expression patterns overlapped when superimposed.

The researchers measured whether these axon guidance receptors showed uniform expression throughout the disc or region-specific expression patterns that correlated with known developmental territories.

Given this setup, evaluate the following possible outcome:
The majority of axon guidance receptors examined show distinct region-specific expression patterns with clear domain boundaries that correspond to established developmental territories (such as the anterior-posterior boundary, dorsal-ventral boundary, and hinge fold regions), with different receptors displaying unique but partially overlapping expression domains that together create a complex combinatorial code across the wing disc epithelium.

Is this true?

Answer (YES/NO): YES